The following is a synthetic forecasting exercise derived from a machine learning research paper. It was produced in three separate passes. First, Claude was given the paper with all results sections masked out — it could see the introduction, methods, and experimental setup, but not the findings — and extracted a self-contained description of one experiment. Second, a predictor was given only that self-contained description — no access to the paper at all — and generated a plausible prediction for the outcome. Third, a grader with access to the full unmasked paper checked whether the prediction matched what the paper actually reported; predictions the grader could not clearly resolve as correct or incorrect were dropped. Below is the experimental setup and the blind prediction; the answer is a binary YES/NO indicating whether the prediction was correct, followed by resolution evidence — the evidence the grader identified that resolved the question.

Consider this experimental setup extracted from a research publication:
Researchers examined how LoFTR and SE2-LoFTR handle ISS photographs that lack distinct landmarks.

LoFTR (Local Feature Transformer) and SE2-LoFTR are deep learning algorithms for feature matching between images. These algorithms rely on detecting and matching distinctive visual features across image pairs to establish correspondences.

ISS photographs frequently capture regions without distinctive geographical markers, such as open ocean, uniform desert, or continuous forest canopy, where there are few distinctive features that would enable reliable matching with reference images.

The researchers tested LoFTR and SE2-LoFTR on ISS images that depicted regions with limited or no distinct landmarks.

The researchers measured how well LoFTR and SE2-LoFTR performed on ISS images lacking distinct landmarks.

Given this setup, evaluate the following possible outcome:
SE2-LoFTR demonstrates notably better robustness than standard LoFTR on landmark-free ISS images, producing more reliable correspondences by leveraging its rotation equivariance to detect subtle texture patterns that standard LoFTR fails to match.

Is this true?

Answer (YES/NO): NO